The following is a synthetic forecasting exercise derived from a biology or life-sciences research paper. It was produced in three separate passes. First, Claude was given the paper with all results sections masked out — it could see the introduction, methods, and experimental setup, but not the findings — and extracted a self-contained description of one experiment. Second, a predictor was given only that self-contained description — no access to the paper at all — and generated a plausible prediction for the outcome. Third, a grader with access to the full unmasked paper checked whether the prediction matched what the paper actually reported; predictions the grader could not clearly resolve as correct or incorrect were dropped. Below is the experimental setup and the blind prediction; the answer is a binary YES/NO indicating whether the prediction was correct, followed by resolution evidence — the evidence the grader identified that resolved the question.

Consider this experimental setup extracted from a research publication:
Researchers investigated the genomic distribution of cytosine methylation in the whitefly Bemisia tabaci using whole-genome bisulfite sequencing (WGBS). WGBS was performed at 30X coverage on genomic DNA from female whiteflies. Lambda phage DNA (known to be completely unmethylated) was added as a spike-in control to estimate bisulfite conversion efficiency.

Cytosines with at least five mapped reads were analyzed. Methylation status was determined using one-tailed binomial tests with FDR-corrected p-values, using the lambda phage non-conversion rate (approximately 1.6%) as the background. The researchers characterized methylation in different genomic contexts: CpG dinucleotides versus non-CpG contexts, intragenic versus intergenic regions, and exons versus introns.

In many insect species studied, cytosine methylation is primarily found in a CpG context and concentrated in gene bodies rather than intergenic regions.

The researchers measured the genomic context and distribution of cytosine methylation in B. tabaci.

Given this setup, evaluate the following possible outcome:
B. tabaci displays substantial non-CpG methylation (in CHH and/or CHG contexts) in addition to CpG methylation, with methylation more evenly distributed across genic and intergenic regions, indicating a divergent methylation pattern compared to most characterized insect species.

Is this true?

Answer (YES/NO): NO